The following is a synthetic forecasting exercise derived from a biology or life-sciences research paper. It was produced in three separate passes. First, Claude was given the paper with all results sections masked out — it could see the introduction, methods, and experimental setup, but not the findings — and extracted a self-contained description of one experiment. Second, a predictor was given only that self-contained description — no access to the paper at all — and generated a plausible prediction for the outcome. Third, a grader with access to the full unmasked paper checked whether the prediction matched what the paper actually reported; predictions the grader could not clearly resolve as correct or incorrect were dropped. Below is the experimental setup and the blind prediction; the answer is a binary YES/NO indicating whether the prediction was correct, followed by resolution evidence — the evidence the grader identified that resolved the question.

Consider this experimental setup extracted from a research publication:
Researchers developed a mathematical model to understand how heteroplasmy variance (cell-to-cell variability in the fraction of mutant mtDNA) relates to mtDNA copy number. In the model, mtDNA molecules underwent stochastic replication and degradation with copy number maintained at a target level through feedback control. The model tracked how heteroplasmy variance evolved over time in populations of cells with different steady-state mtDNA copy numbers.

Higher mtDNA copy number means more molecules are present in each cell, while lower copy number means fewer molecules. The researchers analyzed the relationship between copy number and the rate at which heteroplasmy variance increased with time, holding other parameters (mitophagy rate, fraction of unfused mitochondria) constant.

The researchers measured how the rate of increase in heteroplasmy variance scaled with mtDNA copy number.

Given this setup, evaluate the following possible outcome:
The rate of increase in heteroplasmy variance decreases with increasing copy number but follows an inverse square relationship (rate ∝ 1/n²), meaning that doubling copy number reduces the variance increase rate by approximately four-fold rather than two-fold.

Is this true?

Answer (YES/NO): NO